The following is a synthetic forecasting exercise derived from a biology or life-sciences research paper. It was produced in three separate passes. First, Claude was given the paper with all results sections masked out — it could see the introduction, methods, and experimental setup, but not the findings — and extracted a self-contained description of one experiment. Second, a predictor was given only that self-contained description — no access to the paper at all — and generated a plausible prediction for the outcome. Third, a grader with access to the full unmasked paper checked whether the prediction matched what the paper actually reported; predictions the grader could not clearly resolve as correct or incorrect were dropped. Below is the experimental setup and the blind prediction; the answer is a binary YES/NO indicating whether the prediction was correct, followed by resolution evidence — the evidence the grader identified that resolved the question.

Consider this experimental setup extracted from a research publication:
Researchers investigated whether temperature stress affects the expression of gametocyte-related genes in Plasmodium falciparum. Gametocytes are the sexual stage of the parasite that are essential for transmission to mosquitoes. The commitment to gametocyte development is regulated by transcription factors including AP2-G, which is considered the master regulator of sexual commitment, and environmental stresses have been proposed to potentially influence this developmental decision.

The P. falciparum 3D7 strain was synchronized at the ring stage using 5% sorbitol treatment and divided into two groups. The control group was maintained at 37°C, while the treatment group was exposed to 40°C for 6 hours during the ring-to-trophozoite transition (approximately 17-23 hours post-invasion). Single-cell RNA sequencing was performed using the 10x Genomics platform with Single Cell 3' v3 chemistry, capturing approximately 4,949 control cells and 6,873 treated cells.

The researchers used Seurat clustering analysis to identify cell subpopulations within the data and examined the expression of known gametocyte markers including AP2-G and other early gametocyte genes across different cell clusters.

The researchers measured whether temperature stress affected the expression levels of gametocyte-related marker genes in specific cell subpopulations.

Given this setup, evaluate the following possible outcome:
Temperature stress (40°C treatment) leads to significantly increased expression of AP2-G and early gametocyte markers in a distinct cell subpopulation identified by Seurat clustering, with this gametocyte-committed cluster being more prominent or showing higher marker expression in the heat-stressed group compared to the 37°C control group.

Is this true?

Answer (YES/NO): YES